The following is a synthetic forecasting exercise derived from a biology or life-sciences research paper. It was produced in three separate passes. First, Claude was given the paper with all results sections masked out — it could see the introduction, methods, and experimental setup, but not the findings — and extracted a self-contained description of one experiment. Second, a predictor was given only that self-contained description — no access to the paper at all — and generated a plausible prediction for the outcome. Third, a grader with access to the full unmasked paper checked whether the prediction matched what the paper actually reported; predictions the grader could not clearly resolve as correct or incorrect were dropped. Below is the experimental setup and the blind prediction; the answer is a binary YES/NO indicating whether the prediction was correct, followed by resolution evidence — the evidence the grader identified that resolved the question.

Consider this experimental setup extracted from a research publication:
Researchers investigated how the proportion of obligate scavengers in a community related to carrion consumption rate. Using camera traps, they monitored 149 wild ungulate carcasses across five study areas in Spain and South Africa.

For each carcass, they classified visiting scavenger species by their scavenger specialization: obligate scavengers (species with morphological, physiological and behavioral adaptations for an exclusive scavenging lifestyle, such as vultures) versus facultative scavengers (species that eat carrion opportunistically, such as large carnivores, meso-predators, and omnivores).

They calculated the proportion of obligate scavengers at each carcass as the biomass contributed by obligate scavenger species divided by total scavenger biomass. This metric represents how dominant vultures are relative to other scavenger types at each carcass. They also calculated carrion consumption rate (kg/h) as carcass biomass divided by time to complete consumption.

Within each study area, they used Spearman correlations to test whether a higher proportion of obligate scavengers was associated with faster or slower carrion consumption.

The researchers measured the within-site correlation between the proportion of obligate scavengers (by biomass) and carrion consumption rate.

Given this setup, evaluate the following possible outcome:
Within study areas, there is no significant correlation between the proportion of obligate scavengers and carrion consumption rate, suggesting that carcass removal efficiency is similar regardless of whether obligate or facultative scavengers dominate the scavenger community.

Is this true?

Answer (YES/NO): NO